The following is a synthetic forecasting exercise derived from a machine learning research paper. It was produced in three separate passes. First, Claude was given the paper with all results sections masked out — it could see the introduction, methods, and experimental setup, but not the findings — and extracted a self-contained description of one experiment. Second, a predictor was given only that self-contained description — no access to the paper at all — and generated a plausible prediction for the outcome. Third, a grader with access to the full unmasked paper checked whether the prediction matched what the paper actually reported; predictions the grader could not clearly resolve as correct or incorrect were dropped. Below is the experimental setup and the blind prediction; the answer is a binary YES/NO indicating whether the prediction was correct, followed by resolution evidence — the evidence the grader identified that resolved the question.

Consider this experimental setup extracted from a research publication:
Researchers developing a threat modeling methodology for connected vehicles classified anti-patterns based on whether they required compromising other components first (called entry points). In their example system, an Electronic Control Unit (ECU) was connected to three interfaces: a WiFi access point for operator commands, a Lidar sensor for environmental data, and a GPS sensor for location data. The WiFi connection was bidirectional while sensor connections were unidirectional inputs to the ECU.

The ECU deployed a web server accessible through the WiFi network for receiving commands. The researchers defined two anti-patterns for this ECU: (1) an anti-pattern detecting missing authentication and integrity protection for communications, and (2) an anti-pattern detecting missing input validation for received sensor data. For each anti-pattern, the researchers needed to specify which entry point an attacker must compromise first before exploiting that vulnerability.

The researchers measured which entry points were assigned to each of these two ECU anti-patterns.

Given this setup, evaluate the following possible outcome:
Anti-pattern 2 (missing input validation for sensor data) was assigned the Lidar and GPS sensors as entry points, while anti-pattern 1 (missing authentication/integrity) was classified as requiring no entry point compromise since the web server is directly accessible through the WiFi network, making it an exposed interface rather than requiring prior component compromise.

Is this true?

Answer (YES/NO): NO